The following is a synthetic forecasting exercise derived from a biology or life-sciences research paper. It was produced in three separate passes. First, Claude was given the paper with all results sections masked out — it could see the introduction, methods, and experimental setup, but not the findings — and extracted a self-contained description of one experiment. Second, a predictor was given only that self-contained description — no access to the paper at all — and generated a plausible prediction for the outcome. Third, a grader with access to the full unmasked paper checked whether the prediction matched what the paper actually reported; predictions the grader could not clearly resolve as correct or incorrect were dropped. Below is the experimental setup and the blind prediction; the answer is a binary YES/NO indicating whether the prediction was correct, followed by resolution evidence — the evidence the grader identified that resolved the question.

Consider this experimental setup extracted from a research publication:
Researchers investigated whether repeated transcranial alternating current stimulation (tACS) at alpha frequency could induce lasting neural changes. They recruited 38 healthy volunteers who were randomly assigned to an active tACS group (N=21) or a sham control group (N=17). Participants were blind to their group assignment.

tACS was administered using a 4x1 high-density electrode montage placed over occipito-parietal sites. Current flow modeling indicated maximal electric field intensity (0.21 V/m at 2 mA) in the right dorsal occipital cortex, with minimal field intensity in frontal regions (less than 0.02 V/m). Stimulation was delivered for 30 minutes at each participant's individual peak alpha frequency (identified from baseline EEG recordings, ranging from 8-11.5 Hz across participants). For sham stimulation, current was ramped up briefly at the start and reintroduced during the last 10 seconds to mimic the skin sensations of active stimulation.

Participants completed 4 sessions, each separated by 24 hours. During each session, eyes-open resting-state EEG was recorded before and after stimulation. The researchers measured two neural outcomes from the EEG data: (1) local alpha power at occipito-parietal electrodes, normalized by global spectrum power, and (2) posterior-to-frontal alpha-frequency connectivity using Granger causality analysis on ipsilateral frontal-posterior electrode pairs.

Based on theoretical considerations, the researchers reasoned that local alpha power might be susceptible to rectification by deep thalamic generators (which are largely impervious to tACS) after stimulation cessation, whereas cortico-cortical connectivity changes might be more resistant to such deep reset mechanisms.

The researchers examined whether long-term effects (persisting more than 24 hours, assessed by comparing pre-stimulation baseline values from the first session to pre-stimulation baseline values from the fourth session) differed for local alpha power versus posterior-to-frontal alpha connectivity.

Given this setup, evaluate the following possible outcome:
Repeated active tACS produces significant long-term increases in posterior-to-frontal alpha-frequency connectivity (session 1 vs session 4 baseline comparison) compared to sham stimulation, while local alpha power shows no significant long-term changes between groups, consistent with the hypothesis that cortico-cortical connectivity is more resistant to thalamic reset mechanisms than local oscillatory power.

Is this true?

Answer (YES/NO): YES